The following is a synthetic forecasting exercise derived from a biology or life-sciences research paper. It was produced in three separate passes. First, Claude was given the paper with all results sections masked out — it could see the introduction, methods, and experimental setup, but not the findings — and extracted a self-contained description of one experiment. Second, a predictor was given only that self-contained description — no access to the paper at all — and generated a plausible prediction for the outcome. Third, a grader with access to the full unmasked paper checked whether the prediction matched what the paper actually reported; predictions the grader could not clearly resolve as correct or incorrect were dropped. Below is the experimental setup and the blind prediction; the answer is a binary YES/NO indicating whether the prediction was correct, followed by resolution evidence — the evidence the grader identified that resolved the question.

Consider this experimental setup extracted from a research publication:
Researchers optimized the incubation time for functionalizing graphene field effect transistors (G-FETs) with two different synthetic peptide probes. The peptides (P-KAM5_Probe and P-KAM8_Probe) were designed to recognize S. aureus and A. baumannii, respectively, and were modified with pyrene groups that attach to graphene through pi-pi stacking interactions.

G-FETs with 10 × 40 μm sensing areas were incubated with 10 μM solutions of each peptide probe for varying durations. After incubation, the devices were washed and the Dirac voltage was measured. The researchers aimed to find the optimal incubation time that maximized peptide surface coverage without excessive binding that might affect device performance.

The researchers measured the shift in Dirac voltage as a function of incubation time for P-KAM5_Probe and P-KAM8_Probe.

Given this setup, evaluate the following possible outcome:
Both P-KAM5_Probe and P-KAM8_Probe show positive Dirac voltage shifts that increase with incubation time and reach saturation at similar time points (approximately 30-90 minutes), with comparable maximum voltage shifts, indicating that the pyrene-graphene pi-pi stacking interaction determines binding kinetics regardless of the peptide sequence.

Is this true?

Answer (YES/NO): NO